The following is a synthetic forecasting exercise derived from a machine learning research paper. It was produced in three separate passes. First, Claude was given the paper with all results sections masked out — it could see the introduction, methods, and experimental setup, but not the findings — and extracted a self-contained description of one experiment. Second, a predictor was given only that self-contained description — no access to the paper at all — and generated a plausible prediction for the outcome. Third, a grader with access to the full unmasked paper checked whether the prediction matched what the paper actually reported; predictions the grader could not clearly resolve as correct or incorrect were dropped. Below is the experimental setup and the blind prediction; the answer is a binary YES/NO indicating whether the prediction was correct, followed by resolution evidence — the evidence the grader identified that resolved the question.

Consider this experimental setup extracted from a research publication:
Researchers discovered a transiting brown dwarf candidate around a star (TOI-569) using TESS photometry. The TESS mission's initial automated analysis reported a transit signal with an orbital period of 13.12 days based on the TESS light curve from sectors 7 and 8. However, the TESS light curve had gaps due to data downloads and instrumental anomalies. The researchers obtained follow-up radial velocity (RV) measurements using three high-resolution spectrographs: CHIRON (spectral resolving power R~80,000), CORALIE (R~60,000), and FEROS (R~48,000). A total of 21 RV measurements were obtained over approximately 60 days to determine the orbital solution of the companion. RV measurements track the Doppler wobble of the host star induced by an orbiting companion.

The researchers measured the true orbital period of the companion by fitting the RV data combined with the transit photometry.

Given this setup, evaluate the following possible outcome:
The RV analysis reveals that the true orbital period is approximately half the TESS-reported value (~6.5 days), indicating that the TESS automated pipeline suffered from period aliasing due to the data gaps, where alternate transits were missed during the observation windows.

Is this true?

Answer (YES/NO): YES